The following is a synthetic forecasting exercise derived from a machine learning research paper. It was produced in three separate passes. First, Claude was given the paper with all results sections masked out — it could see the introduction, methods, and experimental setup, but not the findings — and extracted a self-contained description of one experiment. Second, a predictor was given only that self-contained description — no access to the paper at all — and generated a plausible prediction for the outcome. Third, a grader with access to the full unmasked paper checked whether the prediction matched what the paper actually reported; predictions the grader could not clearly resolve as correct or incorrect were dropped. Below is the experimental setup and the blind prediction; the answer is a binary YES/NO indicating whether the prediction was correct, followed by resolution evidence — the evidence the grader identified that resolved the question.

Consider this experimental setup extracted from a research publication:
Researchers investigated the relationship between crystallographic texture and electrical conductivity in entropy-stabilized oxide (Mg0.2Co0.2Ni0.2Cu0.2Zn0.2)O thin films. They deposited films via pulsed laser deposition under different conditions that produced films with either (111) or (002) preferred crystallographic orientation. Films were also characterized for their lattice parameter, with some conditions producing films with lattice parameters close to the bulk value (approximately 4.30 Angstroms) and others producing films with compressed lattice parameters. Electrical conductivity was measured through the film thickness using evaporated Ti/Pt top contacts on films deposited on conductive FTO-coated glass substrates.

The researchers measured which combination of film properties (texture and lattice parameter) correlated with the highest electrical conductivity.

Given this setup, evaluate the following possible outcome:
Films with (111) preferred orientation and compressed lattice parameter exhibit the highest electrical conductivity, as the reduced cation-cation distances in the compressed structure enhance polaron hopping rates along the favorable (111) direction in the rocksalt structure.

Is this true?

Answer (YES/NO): YES